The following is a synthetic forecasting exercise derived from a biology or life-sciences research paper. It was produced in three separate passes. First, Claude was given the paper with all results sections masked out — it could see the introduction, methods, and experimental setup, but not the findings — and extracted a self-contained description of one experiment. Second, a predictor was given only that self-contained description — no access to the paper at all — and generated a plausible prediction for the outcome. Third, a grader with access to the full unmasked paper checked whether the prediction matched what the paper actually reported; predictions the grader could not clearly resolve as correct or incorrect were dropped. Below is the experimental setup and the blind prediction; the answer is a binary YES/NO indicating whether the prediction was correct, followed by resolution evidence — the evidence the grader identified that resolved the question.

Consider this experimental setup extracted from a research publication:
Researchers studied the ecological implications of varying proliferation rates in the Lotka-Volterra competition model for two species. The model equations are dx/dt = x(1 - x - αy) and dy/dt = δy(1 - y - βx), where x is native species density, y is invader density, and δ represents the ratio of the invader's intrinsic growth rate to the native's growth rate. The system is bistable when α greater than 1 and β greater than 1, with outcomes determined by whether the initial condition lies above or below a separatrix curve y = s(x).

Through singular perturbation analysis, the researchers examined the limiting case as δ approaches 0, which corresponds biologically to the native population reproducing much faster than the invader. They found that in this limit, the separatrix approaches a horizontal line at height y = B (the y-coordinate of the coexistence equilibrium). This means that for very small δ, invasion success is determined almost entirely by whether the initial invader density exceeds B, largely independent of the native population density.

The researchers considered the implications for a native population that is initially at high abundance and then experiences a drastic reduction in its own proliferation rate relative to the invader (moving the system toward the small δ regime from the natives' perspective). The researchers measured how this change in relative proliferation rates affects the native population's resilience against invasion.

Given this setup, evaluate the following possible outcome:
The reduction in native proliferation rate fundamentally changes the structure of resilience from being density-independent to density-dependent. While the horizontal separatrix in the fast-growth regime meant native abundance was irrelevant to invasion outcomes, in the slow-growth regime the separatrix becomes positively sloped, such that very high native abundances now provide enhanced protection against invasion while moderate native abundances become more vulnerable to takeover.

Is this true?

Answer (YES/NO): NO